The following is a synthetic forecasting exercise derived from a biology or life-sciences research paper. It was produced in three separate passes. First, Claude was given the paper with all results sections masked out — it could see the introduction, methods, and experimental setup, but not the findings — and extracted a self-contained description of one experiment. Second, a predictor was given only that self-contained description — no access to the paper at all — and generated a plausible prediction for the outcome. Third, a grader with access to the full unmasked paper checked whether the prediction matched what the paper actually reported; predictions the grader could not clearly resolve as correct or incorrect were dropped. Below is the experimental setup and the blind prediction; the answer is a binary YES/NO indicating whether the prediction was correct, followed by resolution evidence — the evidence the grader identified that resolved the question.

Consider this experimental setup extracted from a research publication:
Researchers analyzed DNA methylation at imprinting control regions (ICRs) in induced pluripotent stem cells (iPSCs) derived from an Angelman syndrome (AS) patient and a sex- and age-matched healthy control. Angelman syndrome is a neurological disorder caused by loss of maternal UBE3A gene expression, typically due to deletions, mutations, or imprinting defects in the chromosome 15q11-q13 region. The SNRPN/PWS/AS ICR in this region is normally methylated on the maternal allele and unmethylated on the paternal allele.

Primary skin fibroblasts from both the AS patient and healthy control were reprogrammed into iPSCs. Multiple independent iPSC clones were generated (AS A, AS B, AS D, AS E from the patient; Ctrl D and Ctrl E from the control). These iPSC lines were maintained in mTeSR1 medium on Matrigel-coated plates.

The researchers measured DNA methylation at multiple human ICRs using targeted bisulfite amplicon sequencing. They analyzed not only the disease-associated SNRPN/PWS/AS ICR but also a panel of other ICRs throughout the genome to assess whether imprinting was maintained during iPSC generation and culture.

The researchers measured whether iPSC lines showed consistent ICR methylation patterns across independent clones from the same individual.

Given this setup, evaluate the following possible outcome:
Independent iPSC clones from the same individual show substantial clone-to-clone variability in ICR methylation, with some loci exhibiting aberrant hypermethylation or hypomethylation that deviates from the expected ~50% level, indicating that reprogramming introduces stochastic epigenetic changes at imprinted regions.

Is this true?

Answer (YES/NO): YES